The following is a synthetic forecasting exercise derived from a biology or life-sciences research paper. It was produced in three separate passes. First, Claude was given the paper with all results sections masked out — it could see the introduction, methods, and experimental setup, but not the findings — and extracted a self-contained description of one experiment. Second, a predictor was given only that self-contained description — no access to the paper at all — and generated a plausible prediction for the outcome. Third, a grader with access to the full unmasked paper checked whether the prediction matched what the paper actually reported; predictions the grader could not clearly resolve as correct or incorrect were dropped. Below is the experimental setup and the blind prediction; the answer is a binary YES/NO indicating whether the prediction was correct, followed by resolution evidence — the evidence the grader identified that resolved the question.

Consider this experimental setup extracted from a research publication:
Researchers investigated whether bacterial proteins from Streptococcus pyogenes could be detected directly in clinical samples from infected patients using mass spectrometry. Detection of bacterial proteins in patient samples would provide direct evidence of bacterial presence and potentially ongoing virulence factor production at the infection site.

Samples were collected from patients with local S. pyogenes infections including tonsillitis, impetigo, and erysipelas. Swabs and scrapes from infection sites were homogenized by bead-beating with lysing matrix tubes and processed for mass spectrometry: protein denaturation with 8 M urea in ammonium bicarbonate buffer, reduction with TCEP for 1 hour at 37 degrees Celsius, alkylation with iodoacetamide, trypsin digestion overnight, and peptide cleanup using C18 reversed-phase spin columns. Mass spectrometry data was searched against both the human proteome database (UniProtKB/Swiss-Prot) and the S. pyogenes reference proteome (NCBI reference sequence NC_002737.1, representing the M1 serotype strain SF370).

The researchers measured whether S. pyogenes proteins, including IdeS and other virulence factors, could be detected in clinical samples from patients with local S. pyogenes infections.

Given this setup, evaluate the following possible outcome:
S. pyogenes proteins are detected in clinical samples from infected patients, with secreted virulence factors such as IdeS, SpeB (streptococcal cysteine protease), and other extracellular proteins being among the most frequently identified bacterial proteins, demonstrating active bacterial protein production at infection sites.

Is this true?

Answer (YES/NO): NO